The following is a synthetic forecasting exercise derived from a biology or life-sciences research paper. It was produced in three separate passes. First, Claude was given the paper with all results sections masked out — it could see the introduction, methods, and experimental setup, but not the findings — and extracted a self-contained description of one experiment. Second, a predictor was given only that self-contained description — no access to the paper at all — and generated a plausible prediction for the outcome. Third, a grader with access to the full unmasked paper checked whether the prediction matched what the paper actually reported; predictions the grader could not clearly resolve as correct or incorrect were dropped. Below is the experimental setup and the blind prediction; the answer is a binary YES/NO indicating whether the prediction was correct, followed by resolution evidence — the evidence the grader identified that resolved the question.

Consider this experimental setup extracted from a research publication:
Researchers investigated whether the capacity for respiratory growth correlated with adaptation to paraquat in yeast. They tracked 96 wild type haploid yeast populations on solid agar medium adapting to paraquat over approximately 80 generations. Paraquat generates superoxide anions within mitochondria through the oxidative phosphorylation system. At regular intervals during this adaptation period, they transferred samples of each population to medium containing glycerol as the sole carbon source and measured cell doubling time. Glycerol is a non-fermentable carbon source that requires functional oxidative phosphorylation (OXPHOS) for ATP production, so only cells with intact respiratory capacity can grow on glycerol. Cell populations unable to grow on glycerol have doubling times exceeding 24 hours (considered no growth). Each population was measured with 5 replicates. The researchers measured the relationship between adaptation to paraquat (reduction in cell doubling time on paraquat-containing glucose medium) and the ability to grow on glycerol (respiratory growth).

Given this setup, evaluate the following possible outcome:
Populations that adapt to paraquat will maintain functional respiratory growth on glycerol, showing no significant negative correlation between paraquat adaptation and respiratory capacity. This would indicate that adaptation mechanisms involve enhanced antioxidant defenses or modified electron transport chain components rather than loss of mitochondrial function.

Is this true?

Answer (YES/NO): NO